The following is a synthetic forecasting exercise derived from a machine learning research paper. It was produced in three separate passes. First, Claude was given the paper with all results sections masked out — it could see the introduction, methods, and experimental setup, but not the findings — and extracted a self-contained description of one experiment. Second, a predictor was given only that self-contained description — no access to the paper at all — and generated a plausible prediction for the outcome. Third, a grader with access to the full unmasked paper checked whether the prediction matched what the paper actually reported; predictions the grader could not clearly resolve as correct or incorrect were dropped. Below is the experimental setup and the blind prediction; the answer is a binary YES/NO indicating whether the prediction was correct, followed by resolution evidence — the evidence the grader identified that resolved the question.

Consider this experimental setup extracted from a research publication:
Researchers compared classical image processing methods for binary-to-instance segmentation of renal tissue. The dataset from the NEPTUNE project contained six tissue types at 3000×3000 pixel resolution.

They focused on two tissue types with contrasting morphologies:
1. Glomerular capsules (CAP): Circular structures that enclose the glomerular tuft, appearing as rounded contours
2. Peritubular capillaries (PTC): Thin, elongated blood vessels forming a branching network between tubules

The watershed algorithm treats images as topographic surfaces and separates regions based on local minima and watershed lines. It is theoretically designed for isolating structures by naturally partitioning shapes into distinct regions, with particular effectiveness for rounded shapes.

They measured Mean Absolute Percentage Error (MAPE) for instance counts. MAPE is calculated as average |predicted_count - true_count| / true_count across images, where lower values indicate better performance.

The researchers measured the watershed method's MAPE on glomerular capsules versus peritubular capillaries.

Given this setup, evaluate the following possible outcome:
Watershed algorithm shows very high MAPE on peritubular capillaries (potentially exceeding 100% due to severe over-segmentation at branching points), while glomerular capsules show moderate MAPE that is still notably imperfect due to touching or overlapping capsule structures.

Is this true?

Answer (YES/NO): NO